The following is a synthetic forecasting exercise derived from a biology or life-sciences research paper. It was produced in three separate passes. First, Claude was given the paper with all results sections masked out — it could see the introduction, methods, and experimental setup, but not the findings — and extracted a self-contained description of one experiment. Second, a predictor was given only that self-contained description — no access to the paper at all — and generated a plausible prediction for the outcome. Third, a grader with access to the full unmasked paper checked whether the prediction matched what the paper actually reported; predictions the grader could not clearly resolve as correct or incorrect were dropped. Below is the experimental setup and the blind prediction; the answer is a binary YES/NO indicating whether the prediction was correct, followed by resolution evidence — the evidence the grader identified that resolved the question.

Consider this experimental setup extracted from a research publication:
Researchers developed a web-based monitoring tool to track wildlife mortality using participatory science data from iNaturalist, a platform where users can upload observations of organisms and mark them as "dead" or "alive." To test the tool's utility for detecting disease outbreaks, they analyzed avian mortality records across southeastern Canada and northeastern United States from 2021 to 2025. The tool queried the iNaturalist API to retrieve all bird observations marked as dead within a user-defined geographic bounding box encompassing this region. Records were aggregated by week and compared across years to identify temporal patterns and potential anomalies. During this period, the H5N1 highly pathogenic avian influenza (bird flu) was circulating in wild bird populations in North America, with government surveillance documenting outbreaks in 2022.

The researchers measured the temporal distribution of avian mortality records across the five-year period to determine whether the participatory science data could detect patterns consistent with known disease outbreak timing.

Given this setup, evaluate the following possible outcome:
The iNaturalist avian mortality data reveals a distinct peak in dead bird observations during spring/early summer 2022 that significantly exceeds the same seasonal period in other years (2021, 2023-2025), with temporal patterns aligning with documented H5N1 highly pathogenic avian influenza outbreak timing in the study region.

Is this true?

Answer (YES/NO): NO